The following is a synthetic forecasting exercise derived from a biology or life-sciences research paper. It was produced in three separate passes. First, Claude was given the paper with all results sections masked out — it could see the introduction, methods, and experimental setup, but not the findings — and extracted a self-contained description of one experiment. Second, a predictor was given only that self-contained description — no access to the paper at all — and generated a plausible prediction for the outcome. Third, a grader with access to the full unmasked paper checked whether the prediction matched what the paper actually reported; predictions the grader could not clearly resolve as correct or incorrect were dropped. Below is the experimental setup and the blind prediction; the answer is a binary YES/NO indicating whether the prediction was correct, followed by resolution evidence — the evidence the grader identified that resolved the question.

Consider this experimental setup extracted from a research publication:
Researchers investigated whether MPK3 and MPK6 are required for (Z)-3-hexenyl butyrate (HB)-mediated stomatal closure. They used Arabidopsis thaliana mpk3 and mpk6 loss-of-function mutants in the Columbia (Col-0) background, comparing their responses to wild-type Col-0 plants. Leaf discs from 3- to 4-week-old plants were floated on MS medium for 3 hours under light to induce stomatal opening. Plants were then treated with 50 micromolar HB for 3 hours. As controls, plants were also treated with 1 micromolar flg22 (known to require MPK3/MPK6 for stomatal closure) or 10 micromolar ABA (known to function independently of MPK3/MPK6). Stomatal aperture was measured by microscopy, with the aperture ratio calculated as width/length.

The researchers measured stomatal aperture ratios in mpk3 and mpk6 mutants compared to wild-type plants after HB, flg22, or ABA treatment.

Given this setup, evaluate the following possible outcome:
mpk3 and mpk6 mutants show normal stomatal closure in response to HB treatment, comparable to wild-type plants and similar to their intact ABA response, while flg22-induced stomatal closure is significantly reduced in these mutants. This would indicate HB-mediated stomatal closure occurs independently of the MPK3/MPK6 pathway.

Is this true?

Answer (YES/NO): NO